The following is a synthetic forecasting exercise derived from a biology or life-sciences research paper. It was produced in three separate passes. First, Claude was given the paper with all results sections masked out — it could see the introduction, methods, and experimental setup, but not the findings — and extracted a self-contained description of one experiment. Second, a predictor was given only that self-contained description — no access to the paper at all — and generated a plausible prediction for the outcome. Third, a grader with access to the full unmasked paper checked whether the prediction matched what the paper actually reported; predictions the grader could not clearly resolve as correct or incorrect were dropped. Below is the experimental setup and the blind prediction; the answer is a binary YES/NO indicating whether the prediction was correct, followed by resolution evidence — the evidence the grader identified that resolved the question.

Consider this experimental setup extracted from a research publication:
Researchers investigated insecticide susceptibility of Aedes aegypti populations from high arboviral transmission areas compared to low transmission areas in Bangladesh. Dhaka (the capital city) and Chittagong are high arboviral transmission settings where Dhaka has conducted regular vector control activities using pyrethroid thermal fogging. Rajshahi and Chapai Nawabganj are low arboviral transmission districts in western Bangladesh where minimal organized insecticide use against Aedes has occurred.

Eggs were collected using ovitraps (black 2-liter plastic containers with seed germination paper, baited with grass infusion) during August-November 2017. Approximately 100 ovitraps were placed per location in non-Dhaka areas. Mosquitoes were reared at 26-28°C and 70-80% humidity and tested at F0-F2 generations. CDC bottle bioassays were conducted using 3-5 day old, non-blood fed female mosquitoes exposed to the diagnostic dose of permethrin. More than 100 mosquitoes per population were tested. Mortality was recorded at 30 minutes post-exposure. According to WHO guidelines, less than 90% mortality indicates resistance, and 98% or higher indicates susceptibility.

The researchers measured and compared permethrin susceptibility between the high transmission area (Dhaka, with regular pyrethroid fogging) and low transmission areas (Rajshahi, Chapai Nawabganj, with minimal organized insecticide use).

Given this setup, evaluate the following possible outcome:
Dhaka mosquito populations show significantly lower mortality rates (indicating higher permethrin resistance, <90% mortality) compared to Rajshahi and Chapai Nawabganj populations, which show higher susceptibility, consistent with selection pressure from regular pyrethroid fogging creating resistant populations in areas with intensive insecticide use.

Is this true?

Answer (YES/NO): NO